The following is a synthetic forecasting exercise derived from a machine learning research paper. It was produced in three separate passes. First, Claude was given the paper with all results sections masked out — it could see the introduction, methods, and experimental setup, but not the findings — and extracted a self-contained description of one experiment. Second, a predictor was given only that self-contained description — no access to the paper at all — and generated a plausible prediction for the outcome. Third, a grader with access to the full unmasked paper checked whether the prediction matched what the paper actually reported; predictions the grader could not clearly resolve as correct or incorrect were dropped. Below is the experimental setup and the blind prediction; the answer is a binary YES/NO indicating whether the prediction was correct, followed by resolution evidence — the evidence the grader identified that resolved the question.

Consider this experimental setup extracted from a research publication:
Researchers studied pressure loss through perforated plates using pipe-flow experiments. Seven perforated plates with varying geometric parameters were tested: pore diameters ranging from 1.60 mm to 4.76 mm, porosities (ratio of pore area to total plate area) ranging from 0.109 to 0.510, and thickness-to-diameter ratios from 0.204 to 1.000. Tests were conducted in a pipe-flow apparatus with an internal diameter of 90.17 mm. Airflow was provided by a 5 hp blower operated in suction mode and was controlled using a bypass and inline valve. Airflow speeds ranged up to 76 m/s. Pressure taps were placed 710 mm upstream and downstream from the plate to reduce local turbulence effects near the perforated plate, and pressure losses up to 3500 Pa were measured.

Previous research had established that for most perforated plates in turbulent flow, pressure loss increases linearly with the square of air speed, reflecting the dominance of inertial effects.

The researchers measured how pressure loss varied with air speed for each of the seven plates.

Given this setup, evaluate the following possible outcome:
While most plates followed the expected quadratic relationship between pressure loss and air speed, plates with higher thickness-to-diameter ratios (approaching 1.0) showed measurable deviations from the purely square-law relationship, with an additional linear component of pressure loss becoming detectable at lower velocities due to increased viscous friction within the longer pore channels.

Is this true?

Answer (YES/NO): NO